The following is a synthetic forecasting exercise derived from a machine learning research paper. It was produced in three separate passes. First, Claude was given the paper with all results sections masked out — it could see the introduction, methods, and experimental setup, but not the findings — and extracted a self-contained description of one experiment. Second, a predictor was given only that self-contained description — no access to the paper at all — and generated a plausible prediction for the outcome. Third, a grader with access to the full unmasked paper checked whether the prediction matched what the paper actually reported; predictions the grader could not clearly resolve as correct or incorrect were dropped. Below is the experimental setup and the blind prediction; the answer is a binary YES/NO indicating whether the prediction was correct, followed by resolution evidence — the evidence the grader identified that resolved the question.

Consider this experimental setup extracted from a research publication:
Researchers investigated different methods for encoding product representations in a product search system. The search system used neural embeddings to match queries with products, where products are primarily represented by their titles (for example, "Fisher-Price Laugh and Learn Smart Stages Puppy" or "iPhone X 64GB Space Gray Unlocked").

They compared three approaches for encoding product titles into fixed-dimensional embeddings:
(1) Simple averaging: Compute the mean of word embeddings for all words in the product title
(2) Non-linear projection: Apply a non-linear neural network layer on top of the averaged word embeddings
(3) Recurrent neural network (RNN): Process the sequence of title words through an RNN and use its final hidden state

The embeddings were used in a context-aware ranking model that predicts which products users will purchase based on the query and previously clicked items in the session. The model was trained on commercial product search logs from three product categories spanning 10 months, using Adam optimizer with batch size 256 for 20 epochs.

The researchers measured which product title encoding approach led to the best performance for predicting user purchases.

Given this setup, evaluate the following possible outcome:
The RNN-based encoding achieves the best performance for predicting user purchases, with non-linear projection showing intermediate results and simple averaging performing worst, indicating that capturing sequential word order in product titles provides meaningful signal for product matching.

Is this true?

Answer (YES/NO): NO